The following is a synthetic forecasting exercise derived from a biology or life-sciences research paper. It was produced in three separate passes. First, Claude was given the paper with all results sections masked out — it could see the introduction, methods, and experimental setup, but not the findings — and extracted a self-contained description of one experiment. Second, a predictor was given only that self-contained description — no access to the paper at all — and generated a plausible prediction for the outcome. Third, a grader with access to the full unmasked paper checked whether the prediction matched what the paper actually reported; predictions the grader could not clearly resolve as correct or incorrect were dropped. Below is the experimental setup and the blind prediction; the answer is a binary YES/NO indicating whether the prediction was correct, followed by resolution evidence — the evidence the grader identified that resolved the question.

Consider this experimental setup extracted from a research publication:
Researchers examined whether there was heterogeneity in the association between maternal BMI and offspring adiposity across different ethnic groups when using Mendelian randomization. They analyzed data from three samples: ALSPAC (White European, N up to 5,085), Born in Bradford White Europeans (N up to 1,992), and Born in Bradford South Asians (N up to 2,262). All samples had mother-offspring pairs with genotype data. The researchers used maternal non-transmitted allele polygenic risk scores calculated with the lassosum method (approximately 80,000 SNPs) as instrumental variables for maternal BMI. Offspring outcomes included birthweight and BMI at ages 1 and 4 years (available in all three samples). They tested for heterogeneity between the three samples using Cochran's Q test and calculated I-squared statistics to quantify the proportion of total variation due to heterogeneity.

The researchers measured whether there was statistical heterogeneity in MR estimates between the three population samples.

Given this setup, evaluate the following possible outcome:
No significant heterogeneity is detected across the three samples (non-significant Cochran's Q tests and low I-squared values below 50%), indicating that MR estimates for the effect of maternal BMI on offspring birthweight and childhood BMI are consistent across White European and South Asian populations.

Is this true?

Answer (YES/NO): YES